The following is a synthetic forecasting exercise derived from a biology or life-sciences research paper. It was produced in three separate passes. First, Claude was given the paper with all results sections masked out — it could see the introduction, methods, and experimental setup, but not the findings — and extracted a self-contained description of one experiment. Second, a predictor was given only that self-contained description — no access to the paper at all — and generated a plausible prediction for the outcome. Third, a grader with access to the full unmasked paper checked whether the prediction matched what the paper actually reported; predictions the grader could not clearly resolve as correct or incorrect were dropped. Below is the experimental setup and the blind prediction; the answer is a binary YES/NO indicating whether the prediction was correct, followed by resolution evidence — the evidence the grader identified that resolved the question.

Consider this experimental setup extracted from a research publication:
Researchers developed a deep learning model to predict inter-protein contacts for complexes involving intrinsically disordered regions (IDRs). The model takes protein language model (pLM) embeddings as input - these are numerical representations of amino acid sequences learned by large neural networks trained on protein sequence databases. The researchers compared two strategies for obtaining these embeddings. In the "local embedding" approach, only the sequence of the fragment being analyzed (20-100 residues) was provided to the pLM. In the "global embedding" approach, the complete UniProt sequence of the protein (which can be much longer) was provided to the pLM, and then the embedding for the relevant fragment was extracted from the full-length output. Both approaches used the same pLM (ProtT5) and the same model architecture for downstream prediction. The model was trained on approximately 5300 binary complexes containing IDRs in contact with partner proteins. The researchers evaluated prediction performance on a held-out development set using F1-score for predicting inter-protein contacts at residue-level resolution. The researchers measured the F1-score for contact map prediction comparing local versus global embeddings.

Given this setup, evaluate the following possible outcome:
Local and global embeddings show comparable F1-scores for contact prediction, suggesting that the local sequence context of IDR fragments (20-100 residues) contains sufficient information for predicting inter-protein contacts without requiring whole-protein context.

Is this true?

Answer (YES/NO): NO